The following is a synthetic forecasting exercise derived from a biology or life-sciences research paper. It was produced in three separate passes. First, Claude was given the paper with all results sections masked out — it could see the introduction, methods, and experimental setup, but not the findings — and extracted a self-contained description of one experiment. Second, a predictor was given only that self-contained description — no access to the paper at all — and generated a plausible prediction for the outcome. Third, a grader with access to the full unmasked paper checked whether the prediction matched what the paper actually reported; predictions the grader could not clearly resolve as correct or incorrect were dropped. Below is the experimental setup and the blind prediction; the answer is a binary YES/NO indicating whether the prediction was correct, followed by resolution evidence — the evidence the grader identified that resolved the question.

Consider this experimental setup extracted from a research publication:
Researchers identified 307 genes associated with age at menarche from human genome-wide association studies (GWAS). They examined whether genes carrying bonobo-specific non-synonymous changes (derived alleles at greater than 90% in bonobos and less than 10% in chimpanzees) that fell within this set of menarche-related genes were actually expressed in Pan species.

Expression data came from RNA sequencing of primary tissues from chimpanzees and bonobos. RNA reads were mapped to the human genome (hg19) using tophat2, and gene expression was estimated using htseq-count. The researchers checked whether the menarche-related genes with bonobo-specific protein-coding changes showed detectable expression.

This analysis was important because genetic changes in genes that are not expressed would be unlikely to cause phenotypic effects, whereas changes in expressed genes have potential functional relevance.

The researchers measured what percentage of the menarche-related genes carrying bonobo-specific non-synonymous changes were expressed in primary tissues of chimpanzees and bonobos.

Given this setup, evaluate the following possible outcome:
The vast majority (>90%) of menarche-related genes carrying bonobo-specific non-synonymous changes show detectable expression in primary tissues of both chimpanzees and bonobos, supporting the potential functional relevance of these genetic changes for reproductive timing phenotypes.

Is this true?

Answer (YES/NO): YES